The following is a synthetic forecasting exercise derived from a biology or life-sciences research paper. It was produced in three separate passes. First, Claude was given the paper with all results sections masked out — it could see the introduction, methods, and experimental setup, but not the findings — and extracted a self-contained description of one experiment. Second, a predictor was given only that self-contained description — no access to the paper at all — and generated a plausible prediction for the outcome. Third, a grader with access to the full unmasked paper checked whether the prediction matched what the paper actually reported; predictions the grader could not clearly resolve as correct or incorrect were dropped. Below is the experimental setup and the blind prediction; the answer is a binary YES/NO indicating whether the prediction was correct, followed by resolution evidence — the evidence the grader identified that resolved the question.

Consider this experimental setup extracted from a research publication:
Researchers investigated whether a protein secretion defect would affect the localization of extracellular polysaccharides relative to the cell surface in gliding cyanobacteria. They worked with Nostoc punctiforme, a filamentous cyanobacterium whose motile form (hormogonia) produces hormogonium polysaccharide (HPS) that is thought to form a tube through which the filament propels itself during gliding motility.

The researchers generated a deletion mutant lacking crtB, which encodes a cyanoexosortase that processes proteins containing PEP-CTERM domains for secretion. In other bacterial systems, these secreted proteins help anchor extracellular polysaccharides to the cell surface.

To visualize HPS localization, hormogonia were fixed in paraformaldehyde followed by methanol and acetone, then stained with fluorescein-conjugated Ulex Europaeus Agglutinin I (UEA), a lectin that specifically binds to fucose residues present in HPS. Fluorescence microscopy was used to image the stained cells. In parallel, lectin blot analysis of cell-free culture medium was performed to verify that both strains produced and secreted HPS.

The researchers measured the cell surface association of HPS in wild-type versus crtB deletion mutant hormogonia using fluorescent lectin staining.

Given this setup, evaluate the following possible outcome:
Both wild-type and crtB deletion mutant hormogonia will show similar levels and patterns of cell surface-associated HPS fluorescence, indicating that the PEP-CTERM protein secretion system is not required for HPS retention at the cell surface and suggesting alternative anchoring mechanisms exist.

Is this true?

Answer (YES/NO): NO